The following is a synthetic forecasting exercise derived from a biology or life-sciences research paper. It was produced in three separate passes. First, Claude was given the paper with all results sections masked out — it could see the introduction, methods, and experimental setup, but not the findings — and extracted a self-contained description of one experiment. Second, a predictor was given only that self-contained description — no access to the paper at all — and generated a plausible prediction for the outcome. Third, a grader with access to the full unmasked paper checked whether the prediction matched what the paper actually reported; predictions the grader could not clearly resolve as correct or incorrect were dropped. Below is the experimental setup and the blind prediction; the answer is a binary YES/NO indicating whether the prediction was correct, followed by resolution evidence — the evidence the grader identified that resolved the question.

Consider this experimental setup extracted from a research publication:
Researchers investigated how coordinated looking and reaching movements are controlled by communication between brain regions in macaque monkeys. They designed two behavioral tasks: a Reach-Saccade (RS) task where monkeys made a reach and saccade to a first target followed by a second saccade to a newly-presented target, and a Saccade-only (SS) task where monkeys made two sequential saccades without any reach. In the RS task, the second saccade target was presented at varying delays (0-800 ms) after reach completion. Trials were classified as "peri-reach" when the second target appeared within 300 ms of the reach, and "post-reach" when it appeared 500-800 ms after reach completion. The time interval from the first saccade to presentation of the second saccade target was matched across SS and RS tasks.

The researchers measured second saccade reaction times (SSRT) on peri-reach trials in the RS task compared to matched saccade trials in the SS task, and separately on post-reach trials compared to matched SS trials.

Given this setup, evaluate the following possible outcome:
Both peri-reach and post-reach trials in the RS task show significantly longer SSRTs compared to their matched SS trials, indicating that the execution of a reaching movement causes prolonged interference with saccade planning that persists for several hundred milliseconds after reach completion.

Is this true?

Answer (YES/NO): NO